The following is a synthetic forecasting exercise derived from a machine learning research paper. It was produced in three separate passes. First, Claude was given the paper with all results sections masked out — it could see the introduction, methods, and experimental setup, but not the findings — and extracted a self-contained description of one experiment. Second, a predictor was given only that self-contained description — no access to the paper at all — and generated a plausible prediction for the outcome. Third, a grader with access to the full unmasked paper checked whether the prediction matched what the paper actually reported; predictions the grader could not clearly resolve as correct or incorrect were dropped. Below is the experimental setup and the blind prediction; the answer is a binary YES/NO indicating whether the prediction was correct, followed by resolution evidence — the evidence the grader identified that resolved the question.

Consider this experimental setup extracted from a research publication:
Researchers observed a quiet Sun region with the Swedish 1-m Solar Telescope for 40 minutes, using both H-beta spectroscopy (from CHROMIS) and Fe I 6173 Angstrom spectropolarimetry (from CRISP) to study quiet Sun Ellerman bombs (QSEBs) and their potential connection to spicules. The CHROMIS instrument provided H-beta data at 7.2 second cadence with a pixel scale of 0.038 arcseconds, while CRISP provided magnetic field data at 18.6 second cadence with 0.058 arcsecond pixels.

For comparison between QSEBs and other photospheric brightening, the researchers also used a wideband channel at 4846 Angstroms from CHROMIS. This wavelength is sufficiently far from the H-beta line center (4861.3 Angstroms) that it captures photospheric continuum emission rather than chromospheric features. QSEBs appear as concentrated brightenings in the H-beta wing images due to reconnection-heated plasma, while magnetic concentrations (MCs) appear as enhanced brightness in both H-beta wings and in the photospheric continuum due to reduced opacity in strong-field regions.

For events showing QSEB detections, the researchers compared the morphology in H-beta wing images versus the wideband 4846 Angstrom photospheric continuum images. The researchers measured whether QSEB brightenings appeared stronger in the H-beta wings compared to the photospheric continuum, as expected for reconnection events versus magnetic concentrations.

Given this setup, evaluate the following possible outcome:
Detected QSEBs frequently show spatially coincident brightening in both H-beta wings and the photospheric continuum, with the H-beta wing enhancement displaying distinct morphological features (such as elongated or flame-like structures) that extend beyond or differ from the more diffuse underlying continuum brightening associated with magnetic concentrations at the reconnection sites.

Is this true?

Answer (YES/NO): NO